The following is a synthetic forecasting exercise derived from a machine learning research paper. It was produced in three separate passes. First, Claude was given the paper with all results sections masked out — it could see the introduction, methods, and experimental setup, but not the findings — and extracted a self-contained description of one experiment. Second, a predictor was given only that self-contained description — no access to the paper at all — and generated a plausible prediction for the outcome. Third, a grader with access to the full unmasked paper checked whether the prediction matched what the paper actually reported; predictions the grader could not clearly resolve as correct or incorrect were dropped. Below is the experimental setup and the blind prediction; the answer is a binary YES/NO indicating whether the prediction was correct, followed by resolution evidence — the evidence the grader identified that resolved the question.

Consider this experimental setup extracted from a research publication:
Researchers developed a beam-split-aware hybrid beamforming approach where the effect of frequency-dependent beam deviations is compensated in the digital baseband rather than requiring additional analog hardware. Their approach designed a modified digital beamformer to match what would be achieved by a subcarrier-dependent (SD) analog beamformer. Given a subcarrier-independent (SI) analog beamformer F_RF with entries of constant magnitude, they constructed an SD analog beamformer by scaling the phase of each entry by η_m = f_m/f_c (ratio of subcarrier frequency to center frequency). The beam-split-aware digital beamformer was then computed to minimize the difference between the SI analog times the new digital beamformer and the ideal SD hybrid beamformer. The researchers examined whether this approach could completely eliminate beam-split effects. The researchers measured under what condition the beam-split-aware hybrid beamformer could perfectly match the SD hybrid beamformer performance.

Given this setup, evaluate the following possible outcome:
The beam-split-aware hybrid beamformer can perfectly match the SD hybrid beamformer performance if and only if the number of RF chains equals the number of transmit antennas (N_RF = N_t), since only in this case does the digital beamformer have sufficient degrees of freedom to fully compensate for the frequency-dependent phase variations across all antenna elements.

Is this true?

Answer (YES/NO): YES